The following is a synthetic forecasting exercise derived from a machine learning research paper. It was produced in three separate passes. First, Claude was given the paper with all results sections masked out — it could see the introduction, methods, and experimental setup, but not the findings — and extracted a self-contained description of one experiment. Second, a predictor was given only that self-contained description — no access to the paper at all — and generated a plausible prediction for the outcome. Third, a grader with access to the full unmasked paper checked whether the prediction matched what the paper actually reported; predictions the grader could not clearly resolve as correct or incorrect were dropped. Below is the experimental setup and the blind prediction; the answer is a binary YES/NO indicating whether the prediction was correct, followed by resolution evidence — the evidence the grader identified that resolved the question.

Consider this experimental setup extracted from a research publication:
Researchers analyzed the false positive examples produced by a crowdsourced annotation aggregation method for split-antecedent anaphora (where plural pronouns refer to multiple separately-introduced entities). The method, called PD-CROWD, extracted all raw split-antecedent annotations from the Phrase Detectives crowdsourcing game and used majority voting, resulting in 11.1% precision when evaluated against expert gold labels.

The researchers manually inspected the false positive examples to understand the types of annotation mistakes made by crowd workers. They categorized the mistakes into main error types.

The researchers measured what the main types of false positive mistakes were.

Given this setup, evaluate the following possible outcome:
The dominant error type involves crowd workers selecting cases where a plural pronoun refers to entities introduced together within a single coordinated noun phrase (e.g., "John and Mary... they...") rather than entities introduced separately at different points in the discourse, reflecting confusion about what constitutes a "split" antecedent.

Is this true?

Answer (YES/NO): NO